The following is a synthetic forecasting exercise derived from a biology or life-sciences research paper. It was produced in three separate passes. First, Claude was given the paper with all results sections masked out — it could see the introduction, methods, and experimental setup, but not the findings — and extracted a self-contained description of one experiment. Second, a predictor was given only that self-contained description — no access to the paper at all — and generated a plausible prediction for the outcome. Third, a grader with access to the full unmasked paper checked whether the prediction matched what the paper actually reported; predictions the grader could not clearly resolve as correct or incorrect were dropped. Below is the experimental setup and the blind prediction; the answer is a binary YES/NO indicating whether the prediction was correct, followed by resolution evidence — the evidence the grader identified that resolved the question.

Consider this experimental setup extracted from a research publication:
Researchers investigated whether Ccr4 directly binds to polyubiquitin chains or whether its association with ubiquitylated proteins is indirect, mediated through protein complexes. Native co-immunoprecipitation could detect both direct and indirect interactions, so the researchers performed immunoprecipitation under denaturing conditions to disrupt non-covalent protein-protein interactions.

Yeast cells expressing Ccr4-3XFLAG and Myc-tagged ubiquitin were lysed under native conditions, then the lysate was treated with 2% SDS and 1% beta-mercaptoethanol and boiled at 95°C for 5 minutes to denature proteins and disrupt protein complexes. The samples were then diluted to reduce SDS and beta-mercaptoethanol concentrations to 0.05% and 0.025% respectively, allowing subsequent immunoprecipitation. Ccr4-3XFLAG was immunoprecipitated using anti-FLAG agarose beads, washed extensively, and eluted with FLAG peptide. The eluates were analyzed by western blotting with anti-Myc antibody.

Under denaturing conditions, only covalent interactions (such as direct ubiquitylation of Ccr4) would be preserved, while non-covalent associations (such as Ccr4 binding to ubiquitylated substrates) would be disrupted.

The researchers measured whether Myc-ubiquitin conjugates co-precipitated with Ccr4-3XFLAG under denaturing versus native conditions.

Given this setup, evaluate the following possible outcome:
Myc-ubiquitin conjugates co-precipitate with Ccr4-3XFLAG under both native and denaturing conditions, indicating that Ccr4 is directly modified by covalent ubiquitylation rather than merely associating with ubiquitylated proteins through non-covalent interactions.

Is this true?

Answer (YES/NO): NO